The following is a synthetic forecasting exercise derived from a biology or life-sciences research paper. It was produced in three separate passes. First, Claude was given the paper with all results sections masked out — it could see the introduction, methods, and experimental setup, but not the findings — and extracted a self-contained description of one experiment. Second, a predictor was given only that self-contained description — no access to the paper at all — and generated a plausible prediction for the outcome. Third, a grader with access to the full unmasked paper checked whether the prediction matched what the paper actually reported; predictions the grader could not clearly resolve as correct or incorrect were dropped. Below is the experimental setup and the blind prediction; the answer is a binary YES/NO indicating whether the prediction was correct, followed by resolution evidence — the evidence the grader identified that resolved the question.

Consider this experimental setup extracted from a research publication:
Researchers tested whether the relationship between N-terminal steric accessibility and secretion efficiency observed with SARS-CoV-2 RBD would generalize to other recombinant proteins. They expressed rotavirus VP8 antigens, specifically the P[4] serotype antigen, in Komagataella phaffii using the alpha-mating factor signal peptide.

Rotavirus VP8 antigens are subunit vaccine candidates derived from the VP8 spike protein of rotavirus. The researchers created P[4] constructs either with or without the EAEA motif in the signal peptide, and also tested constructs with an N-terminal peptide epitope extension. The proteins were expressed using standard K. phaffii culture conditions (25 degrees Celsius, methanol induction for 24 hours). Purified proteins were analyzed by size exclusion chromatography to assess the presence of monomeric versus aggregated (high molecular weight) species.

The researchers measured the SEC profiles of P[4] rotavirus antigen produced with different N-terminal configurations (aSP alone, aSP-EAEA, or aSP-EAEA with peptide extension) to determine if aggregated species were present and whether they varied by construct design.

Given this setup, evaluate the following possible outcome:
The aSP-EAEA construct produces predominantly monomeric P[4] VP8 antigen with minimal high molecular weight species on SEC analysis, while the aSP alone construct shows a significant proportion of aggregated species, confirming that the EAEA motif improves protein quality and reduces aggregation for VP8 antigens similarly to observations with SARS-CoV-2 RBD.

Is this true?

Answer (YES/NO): YES